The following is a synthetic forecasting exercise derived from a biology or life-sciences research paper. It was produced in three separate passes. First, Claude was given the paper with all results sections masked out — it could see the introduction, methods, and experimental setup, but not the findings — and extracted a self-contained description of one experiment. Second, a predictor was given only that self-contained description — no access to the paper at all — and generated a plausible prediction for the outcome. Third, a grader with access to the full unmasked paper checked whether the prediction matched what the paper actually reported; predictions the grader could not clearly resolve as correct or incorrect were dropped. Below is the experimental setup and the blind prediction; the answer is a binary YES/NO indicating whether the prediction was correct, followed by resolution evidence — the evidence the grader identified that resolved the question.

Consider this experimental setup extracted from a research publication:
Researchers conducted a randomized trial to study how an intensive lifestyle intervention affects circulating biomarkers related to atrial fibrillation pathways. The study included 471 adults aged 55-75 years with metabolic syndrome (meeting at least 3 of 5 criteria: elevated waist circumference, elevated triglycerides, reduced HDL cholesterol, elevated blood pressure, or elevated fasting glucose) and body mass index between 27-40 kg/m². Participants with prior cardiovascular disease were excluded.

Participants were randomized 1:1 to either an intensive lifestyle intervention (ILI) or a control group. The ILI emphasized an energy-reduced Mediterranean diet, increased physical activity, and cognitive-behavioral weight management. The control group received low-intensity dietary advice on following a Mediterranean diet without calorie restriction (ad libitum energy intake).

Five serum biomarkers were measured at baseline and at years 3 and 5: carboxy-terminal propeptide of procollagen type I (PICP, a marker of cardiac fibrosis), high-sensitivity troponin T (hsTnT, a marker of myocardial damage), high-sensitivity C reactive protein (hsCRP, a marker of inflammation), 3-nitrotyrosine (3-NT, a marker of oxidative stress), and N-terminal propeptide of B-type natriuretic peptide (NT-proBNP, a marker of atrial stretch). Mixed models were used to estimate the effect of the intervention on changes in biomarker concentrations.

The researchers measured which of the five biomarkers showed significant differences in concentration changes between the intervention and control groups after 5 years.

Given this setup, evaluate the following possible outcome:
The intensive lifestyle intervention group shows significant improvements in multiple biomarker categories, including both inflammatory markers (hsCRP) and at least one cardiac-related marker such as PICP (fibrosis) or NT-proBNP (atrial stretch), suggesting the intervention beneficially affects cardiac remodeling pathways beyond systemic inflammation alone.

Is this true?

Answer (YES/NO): NO